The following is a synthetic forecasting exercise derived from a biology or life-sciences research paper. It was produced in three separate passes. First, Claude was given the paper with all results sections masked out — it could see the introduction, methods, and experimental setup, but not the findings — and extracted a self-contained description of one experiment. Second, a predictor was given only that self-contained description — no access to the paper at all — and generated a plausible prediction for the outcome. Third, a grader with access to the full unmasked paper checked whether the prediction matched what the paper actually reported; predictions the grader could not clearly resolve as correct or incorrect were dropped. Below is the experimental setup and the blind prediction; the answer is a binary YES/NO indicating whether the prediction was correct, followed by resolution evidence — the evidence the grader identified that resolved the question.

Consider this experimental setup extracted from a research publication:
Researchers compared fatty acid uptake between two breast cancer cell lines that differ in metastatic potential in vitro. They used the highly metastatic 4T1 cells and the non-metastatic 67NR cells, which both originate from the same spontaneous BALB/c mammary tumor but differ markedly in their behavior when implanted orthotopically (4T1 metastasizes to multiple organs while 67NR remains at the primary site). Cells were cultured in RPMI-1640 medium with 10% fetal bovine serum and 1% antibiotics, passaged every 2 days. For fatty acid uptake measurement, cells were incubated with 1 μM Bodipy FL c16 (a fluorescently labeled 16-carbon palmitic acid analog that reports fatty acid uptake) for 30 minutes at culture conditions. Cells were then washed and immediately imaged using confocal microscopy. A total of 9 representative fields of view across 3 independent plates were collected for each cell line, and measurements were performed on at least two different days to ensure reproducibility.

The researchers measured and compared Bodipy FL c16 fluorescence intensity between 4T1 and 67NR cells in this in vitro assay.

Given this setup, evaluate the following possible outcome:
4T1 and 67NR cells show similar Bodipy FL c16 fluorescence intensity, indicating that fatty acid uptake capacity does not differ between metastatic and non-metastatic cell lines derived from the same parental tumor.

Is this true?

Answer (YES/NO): NO